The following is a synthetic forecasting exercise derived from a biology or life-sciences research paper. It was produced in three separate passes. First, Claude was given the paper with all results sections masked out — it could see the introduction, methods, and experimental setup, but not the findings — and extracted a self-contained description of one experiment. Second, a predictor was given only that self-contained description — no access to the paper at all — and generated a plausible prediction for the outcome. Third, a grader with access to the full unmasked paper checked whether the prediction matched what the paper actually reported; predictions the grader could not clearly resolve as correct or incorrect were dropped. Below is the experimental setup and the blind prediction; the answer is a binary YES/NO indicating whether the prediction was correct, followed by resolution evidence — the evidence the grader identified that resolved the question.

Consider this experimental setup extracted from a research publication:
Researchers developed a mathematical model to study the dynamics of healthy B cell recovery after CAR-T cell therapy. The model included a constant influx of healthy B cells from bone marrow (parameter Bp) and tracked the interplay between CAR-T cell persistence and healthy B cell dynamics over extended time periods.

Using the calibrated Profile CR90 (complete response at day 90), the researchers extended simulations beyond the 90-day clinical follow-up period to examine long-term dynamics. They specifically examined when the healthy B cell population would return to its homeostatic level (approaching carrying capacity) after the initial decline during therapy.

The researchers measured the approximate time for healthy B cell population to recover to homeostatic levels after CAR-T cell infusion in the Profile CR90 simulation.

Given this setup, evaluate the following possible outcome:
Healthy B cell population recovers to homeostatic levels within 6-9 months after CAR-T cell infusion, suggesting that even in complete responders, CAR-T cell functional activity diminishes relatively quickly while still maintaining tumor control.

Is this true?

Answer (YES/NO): NO